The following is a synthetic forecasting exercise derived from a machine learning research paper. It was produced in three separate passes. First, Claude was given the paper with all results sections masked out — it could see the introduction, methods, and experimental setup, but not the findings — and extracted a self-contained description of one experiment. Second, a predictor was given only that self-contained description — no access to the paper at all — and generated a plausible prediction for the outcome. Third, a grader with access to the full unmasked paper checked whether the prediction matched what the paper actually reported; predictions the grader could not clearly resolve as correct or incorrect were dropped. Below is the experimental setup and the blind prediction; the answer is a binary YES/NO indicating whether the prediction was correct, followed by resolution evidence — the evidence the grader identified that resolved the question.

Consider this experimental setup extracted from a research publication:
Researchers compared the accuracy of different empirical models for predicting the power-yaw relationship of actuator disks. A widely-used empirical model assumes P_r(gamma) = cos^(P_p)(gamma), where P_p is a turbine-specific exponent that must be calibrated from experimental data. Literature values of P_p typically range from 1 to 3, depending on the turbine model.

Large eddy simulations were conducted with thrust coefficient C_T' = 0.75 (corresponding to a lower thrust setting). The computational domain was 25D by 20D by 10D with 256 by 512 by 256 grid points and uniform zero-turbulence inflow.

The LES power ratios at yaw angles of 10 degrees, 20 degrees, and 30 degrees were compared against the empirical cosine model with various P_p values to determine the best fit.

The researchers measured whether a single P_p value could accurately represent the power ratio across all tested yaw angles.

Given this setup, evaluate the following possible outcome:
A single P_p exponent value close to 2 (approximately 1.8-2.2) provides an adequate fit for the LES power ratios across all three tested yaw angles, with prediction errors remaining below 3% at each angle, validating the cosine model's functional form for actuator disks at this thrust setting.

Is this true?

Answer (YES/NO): NO